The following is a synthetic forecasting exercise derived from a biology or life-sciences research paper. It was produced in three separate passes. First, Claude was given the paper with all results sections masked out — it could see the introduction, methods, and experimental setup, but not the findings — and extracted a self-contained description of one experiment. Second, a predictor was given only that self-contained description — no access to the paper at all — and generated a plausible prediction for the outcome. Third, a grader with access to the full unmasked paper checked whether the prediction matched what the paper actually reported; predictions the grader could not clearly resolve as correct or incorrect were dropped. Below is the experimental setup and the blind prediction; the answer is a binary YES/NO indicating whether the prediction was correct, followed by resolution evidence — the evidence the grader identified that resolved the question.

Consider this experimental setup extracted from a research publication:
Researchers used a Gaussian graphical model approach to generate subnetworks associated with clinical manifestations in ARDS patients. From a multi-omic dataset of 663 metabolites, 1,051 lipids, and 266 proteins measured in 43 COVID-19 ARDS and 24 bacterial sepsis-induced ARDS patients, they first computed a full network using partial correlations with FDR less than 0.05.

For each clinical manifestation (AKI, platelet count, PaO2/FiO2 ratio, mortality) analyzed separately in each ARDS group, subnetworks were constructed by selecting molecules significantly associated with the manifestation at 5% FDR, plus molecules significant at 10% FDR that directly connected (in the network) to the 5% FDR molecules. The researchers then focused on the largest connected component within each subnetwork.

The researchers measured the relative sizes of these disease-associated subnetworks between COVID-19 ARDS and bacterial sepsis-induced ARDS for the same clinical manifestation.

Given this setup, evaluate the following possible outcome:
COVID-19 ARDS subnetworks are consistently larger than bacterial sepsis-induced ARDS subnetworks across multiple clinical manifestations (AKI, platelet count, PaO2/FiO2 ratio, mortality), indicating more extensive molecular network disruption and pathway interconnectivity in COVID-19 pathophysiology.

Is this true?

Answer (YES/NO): NO